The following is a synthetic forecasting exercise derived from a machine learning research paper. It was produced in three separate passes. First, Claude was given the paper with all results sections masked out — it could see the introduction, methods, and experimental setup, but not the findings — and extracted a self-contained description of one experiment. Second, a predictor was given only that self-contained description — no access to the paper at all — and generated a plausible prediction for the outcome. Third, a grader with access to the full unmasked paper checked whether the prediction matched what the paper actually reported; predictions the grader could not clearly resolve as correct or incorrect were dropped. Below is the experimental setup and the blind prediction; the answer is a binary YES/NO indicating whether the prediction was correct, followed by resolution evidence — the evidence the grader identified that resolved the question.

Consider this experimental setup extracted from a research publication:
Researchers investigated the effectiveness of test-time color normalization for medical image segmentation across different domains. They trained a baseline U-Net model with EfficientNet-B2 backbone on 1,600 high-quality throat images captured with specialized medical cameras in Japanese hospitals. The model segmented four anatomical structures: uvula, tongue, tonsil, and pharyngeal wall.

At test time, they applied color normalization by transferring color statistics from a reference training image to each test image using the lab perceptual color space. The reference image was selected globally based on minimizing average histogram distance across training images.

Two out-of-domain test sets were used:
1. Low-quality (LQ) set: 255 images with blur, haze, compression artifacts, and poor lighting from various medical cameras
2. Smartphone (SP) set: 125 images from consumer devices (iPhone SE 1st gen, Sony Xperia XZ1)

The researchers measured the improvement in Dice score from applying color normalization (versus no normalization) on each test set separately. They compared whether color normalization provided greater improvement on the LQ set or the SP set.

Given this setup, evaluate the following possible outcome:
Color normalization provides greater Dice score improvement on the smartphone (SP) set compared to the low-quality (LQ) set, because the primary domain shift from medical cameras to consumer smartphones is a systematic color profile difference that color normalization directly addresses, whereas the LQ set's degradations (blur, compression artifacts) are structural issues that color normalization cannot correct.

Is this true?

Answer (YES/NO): NO